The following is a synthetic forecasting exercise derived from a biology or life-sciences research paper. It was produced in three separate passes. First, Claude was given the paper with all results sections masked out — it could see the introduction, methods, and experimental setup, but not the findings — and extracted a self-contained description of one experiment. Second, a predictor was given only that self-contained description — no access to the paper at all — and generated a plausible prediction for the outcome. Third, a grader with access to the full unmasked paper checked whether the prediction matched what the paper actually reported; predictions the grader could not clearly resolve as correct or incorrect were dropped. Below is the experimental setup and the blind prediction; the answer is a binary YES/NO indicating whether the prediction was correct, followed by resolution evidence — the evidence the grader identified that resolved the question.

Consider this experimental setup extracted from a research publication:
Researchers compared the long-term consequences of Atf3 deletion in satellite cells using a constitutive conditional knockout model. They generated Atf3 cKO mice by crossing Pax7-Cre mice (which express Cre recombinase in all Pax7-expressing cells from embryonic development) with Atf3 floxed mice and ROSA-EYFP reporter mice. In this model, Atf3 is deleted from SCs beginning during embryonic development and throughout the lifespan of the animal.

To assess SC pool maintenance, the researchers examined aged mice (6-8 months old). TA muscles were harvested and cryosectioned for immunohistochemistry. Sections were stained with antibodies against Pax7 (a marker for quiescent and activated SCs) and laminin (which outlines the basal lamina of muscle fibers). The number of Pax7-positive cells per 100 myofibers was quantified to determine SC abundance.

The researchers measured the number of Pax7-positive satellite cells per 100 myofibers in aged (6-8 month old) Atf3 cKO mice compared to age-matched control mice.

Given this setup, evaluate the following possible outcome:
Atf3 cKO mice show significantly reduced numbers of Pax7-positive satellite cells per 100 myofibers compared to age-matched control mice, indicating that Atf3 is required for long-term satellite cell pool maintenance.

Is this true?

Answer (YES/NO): YES